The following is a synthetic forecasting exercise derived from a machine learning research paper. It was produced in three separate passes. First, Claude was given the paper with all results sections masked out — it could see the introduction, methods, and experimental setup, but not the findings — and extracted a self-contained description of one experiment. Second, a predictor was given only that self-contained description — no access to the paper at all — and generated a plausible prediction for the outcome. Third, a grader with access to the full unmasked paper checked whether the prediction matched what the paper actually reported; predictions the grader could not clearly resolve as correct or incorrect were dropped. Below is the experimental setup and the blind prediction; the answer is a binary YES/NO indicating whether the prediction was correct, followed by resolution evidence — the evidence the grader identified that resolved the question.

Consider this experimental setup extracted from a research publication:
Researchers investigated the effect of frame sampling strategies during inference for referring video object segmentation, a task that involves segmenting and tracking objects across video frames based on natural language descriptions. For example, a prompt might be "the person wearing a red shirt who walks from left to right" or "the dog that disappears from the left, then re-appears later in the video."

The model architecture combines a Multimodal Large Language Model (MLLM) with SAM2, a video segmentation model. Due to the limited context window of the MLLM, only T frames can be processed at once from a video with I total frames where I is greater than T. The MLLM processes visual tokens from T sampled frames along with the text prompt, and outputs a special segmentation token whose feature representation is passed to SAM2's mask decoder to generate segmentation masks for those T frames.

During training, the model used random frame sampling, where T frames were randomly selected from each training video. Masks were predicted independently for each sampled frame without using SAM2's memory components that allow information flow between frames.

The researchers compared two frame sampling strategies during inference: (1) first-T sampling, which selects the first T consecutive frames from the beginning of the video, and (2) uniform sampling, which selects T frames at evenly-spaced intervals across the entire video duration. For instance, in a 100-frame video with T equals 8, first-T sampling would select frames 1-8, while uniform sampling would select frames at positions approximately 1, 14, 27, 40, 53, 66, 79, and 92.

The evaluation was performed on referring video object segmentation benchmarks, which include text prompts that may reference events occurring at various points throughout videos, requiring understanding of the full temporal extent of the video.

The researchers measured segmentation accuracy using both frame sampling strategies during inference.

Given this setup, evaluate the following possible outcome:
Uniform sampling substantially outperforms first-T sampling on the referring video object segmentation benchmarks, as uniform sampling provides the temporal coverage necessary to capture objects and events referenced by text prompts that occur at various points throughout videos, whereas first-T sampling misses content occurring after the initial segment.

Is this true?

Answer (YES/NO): YES